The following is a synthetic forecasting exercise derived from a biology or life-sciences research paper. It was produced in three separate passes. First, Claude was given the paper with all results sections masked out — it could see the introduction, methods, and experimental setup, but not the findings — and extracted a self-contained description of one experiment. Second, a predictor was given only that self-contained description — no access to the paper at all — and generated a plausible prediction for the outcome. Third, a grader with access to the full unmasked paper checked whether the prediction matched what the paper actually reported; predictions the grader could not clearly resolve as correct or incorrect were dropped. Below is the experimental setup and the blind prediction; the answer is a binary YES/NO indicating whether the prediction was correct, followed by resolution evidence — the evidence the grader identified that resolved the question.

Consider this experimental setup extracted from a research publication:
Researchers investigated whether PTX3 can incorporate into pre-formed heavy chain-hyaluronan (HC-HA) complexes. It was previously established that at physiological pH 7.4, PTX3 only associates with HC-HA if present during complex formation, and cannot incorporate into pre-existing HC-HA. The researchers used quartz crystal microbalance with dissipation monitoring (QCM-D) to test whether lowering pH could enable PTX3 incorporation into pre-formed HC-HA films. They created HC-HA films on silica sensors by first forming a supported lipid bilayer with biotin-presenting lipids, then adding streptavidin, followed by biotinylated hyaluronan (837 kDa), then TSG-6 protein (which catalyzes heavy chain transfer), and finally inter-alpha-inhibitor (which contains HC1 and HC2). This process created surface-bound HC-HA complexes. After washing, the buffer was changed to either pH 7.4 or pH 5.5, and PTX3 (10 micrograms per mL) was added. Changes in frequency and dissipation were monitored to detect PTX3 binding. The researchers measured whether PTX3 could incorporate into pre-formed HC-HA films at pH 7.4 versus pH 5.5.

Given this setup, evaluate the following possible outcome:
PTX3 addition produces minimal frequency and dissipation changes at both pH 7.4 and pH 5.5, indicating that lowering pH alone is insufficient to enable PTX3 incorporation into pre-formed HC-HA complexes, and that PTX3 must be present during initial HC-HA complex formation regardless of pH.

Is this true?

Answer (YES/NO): NO